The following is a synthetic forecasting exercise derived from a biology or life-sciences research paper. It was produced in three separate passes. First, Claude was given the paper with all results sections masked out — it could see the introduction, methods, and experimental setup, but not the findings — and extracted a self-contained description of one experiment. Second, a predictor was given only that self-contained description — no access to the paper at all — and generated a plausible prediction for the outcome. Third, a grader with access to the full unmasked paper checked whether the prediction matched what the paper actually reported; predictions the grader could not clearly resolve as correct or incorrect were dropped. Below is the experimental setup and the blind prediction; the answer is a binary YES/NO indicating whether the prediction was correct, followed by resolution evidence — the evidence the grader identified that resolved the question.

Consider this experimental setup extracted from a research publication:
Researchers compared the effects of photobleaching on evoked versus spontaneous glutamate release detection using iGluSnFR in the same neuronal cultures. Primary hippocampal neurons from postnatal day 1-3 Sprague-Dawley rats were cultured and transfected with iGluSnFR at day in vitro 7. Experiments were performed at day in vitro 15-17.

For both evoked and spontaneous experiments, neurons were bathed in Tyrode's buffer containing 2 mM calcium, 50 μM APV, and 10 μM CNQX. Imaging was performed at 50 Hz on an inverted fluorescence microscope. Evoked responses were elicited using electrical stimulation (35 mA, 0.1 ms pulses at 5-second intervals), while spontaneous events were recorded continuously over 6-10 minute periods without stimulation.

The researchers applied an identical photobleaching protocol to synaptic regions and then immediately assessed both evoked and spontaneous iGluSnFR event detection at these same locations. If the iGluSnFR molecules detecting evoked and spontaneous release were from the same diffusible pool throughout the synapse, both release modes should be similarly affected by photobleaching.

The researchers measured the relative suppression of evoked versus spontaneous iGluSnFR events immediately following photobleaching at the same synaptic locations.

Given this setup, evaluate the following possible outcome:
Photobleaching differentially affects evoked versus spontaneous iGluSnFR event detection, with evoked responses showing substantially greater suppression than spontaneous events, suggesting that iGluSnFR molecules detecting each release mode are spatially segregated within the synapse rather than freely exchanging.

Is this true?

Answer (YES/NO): YES